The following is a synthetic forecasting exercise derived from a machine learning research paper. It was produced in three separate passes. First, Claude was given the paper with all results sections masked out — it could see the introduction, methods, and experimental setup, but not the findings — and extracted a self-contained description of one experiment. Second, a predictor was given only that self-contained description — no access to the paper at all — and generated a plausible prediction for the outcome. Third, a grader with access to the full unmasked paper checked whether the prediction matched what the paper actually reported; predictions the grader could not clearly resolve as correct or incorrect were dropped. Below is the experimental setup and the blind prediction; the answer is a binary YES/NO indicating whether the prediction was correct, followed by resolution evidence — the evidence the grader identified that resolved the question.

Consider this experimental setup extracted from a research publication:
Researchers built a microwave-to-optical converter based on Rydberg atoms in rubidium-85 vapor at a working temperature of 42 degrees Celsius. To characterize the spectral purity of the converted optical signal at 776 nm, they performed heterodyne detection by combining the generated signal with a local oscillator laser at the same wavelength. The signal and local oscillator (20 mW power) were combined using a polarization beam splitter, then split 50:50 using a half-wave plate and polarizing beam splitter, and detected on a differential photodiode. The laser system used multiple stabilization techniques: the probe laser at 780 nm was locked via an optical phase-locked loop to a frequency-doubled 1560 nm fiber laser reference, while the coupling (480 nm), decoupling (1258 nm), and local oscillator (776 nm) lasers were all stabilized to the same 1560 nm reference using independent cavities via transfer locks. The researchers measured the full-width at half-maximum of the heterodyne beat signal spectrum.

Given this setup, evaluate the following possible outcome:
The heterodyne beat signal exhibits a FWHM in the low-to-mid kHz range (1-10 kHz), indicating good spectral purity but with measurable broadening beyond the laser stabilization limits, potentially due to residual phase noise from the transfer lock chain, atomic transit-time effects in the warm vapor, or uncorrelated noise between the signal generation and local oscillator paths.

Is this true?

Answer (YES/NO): NO